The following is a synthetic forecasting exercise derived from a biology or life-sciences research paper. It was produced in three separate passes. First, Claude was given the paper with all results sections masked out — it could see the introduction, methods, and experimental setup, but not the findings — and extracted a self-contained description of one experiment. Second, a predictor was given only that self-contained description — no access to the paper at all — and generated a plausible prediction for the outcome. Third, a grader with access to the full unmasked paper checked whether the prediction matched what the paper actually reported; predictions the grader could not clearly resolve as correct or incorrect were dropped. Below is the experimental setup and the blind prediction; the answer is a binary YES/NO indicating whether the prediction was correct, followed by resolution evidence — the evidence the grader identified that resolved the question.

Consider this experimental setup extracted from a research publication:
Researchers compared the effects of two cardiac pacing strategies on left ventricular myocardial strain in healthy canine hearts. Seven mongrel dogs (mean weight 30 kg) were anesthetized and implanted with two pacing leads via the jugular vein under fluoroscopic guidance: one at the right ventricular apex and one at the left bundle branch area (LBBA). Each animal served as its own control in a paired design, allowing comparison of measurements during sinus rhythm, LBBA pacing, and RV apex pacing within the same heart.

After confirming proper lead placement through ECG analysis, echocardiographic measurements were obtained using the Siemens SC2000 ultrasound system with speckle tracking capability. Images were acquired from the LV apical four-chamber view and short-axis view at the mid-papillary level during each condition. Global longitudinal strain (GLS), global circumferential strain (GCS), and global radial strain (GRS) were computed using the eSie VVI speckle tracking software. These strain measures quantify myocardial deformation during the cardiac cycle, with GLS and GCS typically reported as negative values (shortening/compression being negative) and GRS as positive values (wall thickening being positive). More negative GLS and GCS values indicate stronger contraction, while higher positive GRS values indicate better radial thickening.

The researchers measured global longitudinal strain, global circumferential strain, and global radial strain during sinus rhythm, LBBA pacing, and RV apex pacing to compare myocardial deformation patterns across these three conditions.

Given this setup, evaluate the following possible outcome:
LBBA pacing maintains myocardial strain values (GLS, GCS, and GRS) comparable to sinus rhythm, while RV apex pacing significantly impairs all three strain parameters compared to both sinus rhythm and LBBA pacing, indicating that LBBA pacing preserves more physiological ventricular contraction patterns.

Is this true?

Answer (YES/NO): NO